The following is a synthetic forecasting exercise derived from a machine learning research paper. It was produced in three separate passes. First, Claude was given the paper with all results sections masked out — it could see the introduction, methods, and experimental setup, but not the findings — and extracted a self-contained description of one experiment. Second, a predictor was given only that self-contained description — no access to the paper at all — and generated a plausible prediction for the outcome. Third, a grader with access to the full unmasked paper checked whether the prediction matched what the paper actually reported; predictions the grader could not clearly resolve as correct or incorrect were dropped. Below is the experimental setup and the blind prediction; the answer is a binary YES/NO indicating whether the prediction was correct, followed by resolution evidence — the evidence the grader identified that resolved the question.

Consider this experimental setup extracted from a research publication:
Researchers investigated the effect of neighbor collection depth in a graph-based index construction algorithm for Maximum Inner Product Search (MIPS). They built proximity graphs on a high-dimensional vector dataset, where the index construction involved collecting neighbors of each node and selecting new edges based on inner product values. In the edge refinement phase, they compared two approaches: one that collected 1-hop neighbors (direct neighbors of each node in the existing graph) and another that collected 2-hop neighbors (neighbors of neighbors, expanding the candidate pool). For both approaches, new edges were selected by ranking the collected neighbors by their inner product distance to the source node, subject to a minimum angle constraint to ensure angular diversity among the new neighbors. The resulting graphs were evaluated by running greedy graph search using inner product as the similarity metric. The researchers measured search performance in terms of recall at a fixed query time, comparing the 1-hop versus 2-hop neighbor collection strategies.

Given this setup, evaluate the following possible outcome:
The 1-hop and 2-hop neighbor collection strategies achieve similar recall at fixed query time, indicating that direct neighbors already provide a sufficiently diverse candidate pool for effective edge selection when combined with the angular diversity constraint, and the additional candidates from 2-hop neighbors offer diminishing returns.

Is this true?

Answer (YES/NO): NO